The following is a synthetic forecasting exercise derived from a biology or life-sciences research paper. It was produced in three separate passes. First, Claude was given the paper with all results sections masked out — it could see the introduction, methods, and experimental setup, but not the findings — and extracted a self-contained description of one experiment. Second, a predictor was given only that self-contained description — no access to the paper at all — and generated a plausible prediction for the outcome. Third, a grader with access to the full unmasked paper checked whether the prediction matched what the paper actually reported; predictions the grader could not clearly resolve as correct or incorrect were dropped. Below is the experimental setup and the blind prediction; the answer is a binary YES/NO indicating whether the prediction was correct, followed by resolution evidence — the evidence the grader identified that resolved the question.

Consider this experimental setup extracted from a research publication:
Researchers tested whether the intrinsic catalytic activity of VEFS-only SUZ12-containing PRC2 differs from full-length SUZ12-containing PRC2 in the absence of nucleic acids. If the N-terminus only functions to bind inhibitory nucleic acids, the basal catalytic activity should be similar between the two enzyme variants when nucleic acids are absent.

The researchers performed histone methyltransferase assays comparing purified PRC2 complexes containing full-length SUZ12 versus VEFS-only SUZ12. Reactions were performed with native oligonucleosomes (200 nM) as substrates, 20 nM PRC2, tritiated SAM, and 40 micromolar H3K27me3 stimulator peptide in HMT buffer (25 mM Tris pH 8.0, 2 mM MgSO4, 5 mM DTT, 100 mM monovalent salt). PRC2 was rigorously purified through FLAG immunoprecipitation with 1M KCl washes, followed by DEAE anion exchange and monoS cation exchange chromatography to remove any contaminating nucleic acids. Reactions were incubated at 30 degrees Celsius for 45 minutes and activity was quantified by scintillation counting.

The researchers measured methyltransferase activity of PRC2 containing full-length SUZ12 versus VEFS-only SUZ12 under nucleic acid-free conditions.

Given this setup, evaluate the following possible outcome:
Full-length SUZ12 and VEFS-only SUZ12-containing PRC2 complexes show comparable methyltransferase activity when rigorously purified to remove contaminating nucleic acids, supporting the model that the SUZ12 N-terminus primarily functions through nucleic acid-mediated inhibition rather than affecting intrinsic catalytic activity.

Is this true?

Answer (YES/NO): NO